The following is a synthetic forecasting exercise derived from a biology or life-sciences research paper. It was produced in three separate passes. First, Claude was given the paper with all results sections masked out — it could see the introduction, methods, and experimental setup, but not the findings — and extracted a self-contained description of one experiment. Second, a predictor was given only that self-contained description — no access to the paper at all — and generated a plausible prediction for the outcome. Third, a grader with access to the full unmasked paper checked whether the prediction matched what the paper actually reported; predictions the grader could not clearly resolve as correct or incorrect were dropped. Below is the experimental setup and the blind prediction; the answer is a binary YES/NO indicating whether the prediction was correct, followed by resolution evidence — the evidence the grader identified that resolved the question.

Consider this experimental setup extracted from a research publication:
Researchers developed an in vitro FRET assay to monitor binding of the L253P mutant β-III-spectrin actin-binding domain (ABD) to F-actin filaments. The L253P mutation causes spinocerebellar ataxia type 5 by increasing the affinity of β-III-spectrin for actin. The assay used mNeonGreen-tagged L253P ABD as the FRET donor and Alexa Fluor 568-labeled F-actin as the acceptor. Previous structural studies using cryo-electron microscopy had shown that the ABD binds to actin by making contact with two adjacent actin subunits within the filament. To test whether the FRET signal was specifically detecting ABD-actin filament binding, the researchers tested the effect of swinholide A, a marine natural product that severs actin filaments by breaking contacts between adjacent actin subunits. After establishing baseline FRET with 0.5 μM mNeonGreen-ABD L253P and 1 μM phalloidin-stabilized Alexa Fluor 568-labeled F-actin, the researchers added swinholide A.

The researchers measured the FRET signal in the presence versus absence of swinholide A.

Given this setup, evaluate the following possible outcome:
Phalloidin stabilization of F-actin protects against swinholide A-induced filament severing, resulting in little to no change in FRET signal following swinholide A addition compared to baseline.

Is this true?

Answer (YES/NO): NO